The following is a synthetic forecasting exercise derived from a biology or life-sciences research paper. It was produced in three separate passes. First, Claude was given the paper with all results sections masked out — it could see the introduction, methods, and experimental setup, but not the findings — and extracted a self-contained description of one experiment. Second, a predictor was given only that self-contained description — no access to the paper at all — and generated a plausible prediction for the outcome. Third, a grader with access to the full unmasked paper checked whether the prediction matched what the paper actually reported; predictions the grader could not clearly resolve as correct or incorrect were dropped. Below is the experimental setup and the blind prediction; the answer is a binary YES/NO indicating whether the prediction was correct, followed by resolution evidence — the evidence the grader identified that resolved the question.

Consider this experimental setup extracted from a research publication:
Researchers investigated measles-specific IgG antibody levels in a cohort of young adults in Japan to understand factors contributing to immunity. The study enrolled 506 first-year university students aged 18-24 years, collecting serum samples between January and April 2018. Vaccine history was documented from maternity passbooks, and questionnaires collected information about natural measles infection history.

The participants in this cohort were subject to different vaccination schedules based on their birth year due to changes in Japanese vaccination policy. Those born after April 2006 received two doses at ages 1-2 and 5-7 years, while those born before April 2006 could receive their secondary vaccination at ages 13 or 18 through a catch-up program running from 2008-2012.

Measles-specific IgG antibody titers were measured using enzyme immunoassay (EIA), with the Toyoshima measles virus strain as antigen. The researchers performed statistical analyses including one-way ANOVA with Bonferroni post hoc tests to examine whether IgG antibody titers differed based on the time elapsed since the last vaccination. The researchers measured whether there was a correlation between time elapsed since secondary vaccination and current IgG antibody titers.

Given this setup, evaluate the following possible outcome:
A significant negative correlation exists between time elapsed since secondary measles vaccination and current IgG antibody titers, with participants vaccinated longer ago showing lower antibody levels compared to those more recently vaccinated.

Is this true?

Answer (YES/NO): YES